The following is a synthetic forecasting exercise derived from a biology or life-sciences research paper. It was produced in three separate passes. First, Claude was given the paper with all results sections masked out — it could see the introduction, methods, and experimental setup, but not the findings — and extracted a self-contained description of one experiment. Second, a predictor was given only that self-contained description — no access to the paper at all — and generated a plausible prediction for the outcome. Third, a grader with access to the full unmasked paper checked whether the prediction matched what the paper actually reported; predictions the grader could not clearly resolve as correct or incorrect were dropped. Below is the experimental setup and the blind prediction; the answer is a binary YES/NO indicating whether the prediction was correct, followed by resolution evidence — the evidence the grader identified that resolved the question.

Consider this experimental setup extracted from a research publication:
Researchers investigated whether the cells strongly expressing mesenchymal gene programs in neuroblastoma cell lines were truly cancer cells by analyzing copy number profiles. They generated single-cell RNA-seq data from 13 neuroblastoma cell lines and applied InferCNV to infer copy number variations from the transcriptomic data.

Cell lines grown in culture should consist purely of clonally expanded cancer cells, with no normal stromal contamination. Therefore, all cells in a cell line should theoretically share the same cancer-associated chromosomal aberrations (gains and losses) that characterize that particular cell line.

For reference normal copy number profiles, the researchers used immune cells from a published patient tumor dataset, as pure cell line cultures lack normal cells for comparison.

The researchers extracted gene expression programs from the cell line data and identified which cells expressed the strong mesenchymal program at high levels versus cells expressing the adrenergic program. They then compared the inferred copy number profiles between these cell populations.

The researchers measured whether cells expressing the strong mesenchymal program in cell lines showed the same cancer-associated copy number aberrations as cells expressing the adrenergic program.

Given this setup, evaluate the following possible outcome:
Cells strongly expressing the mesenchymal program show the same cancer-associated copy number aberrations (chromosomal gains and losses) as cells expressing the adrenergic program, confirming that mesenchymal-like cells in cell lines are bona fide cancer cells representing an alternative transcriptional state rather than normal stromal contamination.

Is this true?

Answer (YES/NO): YES